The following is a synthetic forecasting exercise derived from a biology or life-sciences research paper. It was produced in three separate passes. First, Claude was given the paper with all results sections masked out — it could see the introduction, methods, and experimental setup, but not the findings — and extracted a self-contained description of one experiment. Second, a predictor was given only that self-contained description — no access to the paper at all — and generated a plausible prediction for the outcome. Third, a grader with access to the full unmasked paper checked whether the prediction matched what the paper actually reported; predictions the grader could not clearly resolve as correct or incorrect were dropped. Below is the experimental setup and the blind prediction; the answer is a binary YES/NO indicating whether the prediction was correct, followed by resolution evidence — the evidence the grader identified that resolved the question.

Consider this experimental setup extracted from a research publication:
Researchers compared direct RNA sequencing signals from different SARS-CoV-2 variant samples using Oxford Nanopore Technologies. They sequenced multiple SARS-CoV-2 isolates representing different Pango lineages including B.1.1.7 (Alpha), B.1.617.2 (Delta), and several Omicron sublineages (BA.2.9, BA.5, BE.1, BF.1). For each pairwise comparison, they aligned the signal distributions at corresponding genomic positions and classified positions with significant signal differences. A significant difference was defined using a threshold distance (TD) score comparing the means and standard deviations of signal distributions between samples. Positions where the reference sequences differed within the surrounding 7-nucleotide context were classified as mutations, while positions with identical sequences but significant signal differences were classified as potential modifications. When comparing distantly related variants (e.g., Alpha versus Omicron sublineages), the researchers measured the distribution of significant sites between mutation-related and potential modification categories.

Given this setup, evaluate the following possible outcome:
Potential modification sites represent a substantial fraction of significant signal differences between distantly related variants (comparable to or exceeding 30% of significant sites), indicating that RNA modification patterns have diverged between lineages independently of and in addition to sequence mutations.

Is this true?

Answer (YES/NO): NO